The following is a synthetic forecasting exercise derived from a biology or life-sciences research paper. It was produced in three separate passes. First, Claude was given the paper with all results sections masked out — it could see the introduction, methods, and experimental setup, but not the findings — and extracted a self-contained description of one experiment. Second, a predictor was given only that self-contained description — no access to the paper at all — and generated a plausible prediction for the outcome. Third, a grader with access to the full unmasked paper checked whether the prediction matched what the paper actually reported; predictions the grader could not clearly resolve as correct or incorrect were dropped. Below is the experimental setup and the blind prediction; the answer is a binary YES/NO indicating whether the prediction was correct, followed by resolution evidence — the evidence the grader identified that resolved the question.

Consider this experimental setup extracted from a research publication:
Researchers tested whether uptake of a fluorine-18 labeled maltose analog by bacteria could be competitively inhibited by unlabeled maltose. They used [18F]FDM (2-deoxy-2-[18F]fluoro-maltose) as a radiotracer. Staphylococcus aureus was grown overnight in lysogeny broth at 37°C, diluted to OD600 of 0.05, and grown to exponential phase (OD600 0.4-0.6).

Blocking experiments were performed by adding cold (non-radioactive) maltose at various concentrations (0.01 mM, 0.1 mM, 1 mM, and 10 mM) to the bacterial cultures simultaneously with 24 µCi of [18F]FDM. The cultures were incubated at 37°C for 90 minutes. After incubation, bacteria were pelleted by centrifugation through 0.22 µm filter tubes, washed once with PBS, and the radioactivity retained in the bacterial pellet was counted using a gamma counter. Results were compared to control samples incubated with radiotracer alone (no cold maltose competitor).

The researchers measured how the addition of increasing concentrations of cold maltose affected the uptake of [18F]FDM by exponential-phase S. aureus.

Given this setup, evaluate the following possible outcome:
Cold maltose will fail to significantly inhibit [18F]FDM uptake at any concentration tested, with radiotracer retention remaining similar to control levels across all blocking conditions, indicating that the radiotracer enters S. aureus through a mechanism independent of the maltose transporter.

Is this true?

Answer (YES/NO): NO